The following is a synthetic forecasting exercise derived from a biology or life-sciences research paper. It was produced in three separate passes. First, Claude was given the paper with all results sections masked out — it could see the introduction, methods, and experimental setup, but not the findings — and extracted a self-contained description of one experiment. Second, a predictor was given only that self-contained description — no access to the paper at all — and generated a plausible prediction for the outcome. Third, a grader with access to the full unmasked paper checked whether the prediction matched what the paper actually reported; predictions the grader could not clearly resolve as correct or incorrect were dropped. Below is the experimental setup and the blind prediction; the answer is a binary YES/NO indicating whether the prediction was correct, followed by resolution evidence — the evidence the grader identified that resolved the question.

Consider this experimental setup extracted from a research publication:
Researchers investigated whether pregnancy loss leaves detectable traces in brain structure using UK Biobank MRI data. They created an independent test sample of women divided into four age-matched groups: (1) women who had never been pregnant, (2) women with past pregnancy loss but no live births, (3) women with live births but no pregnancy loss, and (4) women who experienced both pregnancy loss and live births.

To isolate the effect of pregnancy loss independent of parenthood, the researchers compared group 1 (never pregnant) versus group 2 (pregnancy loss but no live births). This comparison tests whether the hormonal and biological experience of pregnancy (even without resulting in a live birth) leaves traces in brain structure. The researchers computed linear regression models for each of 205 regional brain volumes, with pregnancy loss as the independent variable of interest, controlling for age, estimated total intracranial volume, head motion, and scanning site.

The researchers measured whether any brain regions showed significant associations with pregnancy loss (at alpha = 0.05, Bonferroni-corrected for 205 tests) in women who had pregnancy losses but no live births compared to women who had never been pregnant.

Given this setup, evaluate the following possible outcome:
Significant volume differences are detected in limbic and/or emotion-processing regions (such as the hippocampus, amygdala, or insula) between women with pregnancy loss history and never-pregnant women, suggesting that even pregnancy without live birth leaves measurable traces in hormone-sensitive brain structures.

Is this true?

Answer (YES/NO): NO